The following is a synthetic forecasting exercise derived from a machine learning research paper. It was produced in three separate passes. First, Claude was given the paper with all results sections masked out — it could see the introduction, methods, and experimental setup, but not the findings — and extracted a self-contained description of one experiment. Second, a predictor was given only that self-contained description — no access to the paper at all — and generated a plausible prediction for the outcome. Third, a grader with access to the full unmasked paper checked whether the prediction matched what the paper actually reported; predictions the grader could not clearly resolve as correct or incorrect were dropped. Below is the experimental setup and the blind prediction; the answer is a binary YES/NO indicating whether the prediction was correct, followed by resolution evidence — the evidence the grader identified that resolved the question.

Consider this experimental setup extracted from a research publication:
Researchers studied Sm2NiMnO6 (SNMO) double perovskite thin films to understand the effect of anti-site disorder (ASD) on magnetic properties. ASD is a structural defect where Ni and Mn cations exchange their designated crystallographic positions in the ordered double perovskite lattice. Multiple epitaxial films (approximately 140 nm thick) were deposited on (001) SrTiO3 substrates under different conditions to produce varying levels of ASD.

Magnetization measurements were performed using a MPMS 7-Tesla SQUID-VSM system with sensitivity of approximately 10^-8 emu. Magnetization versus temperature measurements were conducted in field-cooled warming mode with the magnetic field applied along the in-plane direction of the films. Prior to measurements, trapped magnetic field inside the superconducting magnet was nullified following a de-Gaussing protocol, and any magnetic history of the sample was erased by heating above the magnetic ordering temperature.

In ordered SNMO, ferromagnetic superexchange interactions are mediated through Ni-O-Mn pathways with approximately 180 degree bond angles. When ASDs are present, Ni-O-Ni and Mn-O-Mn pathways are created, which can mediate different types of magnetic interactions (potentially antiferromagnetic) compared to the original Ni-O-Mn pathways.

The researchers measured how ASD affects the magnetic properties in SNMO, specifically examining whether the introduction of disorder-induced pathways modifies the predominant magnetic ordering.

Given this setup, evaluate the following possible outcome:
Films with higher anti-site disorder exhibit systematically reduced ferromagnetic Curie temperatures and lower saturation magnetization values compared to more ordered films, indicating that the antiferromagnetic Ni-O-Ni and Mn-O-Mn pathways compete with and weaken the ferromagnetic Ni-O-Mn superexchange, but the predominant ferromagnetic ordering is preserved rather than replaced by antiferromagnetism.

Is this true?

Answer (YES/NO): YES